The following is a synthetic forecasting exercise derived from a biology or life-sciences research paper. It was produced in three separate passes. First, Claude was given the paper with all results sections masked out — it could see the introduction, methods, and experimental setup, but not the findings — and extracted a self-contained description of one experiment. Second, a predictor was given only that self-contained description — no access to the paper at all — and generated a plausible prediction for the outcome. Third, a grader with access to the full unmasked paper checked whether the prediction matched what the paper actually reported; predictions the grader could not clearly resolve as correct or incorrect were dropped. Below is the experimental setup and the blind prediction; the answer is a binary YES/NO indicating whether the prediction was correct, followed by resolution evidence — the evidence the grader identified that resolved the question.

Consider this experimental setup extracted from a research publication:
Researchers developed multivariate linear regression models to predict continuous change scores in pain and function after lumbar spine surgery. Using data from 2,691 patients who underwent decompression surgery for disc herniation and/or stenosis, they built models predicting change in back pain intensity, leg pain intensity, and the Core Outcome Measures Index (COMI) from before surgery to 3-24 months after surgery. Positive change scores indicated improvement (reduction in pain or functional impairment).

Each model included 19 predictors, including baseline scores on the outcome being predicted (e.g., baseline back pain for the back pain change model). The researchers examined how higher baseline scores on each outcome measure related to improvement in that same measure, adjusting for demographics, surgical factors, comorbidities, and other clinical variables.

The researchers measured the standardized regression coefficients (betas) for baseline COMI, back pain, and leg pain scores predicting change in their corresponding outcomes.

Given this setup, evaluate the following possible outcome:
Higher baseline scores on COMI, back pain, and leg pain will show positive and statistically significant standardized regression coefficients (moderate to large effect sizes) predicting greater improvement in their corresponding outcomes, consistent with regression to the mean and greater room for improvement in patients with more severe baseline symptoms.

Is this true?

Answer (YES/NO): YES